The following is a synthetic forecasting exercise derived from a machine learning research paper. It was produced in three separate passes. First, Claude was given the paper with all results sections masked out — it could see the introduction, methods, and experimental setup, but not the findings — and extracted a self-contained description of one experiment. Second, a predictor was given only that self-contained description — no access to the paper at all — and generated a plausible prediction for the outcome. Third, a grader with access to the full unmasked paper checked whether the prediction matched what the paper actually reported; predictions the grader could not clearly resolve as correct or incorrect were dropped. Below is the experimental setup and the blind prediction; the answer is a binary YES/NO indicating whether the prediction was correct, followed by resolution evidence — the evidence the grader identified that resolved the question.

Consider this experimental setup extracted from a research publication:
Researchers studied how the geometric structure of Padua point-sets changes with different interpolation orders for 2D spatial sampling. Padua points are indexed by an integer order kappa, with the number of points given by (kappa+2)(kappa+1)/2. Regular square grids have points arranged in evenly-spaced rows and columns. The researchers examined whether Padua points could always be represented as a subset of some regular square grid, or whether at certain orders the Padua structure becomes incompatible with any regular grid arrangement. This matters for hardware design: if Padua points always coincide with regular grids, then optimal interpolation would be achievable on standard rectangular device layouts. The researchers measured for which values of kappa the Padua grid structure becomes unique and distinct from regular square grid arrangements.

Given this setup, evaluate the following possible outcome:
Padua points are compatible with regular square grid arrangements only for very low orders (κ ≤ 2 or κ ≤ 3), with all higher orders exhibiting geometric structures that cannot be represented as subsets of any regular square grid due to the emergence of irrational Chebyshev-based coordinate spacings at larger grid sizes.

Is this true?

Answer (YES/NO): YES